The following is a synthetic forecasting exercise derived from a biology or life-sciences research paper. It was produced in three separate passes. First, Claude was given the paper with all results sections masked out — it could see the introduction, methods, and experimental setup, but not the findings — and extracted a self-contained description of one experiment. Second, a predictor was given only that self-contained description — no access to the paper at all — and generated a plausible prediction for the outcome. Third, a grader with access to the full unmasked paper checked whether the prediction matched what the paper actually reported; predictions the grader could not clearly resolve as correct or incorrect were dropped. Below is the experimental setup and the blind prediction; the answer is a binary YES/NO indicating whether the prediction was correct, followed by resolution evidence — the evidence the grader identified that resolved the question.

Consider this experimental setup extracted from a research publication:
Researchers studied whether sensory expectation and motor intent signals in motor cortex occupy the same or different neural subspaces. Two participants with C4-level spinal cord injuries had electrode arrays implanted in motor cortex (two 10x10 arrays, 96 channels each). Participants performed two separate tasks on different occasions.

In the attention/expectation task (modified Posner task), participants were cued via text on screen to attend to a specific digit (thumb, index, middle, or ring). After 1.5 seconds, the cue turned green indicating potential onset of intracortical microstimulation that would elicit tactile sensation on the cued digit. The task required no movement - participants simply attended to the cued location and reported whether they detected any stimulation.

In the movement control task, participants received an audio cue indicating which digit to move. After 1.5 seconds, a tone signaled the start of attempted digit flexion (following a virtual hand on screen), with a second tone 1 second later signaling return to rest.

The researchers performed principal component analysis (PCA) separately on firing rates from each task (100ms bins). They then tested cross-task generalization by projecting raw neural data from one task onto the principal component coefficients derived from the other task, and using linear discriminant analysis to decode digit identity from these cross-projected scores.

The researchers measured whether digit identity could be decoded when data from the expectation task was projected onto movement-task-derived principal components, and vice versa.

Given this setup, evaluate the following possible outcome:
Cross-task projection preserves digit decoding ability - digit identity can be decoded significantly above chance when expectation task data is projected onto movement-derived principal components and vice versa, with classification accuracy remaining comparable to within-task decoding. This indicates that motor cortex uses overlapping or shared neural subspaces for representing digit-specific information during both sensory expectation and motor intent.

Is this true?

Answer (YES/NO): NO